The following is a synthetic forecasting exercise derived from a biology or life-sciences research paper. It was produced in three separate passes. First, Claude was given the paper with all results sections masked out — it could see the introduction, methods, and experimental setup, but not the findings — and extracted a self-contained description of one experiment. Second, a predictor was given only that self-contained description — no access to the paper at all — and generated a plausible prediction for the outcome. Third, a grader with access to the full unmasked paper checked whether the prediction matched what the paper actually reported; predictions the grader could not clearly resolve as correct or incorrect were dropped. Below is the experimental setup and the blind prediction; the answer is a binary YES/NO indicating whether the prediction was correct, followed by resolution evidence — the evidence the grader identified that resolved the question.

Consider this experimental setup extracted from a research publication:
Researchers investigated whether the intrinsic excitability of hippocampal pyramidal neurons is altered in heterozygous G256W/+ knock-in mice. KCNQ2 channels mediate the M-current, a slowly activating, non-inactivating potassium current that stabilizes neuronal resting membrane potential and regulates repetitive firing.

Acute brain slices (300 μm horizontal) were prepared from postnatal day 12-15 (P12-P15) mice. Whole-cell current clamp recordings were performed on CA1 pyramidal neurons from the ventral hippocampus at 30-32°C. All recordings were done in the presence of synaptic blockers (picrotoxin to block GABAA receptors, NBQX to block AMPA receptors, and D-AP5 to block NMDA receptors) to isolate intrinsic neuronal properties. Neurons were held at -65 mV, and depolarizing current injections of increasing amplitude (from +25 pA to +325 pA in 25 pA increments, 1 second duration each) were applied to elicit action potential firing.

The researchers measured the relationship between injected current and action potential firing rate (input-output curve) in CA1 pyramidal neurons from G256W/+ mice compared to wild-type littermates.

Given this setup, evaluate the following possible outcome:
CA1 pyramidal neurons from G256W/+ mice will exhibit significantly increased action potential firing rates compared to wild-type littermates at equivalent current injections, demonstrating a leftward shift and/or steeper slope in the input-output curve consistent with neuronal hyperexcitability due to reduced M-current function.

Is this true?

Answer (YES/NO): YES